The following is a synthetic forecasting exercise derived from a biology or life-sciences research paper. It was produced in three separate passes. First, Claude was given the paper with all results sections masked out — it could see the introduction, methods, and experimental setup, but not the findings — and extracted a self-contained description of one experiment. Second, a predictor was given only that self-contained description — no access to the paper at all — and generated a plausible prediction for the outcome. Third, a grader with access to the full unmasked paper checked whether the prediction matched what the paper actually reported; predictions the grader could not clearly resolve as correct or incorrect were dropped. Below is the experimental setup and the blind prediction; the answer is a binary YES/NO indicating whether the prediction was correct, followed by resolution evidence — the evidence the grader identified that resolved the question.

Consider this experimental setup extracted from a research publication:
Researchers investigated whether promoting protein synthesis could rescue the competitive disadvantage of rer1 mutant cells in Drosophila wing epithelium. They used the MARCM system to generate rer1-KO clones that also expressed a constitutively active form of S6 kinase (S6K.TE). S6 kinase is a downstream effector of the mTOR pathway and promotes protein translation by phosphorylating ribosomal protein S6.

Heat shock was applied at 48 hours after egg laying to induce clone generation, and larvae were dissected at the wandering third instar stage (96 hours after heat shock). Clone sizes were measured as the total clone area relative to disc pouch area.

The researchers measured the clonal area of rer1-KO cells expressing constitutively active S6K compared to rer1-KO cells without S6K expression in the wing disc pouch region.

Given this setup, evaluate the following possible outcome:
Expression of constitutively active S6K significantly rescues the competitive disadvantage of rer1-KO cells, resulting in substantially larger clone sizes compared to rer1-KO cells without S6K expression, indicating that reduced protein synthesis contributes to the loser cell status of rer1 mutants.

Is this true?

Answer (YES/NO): NO